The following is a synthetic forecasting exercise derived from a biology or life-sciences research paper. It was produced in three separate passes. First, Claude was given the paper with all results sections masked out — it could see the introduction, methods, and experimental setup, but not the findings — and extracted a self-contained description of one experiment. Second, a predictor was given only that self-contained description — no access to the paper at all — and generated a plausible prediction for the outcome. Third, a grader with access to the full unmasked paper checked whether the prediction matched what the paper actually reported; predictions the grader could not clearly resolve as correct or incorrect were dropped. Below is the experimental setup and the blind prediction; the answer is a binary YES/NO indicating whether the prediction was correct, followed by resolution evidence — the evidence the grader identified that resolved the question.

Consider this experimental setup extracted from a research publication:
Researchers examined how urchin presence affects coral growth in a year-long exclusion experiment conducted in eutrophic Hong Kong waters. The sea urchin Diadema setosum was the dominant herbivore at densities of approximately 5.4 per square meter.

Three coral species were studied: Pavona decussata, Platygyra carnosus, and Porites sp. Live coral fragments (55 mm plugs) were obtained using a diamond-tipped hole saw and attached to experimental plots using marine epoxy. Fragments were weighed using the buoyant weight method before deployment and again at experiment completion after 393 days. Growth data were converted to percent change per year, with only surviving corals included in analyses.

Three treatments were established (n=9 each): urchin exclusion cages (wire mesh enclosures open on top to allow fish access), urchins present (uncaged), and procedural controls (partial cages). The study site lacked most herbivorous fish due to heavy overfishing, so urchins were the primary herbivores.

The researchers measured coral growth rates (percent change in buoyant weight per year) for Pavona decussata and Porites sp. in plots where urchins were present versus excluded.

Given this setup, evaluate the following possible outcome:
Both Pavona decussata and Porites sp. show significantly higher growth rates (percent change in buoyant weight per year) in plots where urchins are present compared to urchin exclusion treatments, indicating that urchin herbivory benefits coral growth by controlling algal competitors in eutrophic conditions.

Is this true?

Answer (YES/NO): NO